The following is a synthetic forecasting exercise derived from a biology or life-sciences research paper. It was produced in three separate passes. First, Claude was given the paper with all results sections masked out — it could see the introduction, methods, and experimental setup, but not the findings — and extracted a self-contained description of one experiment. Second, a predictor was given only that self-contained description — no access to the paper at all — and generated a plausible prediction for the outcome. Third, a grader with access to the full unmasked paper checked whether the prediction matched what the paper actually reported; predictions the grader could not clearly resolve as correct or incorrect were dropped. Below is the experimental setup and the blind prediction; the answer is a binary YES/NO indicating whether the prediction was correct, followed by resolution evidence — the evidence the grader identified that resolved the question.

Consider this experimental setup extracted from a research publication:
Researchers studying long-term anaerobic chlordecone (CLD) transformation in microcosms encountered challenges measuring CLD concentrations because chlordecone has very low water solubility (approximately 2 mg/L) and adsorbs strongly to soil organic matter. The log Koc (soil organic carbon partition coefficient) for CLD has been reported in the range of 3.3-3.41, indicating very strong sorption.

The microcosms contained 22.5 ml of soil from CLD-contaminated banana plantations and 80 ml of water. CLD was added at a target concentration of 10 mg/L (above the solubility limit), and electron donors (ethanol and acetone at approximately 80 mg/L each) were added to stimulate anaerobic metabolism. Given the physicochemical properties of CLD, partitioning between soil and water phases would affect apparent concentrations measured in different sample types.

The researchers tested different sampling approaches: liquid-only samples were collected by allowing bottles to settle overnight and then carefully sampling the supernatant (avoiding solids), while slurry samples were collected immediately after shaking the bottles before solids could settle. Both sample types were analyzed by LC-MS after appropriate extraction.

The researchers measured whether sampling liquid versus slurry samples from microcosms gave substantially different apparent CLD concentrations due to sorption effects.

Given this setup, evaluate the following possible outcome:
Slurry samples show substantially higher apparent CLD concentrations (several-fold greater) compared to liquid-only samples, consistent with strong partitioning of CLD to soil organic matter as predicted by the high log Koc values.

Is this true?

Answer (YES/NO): YES